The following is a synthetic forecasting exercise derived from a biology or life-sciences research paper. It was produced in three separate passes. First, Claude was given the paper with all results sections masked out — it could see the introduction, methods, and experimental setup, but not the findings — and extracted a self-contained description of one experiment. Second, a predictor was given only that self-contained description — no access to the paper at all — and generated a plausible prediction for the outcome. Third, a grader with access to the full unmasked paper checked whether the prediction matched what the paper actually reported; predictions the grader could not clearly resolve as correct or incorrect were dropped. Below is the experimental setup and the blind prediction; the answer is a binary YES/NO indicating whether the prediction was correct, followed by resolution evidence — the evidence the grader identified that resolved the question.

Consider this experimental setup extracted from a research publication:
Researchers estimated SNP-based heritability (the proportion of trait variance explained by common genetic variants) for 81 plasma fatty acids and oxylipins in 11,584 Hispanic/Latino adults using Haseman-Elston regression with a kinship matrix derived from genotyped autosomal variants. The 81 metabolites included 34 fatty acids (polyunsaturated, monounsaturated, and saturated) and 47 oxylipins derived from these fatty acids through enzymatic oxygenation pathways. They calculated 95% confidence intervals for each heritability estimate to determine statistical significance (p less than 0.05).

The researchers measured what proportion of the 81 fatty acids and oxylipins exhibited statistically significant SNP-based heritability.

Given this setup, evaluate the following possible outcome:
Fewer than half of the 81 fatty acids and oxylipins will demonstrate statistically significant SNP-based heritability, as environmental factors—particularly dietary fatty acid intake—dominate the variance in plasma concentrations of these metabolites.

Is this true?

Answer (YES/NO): NO